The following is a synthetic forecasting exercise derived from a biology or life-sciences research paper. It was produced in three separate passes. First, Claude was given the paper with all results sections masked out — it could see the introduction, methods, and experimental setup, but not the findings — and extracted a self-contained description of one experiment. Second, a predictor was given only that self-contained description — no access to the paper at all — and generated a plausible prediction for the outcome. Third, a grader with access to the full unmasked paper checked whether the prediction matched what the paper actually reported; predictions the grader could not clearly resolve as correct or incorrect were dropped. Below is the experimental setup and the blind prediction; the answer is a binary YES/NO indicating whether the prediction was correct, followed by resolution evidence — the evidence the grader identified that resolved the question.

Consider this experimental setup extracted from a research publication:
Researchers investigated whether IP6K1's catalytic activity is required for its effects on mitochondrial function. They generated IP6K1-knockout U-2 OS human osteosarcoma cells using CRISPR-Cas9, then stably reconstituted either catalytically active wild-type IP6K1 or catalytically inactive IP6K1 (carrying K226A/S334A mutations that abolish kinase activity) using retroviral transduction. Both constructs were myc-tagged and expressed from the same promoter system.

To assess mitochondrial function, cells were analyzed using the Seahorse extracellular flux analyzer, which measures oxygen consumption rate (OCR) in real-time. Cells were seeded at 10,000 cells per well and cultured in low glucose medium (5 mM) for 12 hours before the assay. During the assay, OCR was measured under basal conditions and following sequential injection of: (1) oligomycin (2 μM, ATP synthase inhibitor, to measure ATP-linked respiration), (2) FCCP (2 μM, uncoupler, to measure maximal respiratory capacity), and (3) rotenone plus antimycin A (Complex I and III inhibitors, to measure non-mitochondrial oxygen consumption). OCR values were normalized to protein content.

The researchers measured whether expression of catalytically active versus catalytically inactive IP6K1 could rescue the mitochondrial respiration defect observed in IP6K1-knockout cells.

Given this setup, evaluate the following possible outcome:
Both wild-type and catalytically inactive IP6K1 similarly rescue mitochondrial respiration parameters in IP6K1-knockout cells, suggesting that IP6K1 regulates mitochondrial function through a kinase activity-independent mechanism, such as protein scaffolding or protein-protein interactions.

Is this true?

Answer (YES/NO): YES